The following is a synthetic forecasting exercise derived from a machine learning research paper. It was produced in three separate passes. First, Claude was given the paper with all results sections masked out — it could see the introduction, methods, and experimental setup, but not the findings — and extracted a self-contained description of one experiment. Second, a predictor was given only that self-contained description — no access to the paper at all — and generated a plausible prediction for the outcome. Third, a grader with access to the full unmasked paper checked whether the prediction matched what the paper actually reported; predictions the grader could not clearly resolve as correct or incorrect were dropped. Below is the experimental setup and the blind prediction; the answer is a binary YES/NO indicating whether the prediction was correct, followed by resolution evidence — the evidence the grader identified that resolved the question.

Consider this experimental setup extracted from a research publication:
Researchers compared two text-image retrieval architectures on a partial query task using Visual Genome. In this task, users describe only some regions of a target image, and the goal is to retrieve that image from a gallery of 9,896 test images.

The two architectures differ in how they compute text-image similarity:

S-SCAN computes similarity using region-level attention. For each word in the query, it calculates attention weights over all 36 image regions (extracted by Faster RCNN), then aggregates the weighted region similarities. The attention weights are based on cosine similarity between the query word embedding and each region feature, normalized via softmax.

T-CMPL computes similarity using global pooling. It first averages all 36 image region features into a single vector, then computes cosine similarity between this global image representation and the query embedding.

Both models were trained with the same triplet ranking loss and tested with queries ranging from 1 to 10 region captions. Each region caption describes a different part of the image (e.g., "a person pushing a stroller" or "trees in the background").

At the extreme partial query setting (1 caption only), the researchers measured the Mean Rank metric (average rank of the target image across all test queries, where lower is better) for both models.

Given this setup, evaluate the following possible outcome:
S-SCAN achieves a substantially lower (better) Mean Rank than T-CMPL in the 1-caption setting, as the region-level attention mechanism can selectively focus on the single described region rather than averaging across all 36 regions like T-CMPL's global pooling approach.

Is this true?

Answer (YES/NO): YES